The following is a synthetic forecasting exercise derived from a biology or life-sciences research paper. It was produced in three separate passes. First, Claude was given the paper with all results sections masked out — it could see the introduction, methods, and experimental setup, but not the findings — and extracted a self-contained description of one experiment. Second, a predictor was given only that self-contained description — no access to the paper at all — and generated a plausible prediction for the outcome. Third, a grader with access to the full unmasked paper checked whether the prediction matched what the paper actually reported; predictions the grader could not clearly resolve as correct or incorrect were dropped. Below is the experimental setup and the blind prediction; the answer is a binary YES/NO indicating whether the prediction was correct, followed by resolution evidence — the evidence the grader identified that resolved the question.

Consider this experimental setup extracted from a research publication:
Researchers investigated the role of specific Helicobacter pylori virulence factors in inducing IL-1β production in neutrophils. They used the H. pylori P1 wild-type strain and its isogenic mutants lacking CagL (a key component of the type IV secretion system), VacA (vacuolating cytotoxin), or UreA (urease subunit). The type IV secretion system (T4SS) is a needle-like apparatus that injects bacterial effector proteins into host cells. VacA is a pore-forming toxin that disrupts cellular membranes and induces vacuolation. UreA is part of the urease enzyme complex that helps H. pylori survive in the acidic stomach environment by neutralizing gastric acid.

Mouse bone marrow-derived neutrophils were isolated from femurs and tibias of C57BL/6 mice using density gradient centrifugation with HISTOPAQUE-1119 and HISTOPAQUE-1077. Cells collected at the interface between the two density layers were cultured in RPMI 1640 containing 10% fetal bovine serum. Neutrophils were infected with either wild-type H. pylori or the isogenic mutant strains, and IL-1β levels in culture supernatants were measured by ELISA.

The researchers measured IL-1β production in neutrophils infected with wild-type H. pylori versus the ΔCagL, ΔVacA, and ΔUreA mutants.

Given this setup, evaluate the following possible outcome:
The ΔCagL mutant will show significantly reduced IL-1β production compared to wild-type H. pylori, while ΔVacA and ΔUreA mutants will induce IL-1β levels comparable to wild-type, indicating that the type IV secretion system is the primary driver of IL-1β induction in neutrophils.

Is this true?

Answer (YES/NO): YES